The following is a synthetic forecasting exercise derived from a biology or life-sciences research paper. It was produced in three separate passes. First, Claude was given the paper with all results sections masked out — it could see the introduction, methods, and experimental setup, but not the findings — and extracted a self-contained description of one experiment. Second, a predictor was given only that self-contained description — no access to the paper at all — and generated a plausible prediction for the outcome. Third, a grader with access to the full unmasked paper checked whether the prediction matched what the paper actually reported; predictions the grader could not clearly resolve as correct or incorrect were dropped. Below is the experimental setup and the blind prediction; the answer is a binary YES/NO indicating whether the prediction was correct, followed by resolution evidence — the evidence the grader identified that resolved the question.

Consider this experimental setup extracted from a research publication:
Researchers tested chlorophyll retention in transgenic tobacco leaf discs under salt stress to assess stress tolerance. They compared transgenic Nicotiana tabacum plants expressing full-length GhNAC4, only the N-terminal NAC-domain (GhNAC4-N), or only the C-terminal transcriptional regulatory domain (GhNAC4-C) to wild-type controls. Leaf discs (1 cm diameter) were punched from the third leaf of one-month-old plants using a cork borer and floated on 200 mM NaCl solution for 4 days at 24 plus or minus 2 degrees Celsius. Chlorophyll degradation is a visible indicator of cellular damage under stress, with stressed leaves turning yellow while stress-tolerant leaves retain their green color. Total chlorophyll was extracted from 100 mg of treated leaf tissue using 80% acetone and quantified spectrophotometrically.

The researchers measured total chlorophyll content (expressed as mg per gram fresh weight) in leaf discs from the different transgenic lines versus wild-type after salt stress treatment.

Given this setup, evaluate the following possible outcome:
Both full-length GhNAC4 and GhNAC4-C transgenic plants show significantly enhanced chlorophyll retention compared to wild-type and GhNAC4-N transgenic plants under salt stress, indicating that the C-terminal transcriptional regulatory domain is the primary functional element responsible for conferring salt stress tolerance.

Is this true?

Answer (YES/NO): NO